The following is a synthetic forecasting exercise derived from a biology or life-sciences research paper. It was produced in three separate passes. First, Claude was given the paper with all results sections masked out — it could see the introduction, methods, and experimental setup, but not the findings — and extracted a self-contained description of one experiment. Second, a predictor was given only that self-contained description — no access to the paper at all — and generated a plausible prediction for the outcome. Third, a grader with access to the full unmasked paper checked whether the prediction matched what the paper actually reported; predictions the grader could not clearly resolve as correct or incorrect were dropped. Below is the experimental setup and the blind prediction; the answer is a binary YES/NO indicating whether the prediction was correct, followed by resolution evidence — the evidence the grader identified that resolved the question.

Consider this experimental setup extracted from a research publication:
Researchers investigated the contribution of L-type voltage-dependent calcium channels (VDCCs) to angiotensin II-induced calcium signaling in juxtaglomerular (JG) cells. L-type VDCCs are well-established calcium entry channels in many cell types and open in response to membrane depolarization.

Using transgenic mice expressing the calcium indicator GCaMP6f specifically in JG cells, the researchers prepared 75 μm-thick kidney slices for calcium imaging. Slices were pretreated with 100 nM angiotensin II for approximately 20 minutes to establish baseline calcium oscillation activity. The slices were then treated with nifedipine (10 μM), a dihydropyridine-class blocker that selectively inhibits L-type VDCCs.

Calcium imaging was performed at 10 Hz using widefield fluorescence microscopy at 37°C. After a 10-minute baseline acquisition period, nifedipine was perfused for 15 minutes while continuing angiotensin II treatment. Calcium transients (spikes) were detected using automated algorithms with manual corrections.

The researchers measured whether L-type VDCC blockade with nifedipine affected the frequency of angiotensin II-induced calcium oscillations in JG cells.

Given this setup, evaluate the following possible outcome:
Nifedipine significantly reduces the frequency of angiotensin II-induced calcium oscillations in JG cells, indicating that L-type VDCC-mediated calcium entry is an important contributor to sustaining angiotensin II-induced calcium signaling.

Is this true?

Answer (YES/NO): NO